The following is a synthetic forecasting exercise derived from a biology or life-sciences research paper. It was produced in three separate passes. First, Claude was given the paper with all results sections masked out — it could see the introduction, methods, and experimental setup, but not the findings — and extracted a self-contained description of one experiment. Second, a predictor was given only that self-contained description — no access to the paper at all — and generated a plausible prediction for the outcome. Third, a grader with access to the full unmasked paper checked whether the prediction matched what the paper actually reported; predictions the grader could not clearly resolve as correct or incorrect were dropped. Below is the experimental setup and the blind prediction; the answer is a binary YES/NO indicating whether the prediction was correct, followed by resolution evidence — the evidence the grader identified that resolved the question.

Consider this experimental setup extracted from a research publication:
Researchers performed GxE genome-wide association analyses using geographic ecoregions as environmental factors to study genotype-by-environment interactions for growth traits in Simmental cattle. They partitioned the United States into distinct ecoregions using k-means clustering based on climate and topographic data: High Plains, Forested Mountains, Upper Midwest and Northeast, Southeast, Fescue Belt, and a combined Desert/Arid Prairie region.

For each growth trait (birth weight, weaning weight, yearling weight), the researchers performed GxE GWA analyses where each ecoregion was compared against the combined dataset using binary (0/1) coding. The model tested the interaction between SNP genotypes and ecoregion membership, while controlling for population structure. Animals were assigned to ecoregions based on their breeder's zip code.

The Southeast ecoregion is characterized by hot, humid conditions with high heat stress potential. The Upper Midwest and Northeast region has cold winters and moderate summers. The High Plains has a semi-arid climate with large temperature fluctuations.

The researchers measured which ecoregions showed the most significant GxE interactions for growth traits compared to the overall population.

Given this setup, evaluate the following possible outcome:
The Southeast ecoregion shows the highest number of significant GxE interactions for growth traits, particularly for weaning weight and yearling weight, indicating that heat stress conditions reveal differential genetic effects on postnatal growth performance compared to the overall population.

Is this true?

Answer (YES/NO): NO